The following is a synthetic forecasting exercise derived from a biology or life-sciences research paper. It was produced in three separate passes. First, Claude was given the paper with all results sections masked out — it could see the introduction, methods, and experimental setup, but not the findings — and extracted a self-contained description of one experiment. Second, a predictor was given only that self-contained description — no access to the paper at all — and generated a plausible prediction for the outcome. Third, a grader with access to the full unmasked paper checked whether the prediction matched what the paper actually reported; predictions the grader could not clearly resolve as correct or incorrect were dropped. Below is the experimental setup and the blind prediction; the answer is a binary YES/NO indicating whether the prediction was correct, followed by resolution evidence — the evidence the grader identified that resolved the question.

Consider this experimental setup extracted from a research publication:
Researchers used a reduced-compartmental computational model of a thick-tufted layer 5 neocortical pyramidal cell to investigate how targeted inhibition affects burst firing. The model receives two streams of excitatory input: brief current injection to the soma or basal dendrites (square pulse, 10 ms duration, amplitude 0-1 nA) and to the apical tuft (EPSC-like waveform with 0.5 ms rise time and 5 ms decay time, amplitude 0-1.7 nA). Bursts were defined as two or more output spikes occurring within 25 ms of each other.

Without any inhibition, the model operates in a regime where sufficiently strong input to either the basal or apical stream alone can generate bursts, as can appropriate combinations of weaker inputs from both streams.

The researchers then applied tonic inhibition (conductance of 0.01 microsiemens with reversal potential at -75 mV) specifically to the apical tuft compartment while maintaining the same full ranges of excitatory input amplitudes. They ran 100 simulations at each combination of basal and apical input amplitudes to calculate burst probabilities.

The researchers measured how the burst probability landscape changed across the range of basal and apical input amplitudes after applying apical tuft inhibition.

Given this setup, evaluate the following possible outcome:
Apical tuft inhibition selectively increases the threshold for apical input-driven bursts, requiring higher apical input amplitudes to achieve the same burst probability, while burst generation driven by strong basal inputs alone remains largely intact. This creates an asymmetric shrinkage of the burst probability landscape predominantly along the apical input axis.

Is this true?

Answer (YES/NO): YES